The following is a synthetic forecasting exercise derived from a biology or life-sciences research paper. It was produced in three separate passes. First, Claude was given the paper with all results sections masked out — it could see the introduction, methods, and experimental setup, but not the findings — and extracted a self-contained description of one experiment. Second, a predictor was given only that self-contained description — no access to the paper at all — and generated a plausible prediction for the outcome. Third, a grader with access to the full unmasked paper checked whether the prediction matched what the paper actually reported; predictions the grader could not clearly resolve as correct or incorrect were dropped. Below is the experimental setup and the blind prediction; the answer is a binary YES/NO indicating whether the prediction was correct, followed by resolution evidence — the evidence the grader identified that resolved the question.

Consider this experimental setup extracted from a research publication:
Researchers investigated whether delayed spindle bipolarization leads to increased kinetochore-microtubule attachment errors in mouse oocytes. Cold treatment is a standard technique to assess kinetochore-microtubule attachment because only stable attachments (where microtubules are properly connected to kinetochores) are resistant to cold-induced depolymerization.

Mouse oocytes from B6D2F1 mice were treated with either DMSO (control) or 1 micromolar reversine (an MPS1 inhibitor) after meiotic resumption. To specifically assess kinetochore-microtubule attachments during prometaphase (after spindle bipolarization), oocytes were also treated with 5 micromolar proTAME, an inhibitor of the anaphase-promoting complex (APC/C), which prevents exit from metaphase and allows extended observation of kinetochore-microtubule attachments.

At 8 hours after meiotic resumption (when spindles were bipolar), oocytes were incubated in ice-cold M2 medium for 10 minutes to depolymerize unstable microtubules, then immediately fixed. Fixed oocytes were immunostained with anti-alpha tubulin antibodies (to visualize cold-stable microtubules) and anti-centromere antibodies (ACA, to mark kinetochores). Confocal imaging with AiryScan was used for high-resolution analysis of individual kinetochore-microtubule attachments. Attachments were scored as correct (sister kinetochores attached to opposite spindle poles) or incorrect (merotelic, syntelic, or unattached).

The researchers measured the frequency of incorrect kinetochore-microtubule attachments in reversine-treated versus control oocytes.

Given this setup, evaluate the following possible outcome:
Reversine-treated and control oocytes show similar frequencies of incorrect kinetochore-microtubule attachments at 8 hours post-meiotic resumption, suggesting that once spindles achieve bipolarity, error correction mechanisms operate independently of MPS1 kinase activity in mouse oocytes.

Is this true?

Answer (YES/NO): NO